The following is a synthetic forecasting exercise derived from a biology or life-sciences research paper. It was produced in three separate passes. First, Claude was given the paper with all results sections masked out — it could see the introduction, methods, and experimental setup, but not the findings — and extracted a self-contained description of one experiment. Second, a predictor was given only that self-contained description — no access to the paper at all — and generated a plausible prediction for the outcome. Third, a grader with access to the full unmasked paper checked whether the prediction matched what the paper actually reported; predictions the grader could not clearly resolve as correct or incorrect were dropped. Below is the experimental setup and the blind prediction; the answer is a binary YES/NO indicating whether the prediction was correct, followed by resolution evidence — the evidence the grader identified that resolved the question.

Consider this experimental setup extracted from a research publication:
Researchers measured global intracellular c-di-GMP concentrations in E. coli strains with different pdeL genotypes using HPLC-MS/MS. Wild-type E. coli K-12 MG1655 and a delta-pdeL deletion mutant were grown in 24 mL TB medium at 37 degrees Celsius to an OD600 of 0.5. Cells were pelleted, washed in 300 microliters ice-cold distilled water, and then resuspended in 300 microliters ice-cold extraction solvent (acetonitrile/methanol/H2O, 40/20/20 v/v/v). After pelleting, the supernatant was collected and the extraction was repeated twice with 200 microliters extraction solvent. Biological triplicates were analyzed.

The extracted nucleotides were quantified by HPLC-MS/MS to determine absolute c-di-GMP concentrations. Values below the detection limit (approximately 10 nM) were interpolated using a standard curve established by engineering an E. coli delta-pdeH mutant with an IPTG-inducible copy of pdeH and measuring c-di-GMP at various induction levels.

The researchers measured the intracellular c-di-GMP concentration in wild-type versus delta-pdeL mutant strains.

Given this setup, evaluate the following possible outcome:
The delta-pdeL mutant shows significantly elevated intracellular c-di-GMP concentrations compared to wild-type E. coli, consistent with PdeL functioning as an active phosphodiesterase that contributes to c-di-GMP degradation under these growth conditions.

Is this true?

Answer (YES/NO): YES